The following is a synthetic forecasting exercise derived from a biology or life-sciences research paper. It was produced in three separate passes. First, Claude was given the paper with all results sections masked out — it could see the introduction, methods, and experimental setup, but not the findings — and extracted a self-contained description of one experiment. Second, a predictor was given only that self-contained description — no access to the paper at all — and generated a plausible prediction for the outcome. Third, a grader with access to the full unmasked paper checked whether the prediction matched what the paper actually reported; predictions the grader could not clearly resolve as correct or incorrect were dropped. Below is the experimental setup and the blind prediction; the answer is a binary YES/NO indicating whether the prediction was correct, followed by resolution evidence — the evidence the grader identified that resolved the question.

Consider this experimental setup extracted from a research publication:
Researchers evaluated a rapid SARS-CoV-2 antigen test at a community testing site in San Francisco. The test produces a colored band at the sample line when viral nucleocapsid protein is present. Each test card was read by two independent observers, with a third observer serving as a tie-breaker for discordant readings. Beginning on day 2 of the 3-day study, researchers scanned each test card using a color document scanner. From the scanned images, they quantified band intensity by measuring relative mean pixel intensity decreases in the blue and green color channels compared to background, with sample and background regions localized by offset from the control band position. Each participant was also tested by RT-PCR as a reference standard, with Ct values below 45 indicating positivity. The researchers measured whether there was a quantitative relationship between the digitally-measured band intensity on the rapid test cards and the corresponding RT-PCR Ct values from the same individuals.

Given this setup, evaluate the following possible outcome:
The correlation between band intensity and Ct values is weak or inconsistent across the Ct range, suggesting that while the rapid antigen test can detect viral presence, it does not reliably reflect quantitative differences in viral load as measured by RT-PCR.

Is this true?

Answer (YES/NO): NO